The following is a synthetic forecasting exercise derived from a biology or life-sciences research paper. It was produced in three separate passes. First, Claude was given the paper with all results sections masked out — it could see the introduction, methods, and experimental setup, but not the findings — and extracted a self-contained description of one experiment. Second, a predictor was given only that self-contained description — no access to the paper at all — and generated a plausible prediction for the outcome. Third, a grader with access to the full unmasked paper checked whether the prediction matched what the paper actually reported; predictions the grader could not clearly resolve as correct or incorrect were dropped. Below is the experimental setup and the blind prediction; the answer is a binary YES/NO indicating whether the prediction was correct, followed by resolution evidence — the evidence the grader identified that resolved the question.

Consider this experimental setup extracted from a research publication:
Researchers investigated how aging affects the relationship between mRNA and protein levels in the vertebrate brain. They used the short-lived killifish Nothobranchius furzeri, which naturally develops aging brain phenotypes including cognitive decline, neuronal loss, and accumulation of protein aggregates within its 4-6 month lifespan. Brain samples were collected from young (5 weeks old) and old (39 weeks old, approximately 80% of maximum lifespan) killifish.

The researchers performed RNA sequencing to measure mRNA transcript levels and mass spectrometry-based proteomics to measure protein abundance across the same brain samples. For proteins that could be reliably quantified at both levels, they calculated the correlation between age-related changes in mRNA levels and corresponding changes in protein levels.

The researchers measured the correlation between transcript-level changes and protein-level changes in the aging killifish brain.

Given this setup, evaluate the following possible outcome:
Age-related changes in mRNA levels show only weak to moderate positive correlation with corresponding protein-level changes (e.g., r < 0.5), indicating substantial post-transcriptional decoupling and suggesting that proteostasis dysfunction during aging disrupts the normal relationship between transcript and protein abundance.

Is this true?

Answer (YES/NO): YES